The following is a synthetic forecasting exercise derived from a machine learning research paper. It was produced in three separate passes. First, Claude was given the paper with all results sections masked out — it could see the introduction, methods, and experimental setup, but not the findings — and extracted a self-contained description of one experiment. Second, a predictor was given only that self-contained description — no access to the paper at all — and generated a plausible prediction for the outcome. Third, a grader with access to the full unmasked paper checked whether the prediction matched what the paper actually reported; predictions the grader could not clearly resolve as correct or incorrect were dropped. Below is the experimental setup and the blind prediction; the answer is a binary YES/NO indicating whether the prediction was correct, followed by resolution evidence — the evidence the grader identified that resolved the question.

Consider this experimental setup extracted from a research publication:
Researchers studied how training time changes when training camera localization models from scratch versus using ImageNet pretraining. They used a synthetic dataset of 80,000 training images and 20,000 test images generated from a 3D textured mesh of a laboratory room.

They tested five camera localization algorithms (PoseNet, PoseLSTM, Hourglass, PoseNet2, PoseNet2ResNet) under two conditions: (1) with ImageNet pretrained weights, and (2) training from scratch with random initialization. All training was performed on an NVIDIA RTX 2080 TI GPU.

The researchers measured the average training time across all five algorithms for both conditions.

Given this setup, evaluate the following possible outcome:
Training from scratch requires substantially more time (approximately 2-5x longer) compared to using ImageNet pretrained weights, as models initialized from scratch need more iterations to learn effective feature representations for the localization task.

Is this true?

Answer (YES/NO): NO